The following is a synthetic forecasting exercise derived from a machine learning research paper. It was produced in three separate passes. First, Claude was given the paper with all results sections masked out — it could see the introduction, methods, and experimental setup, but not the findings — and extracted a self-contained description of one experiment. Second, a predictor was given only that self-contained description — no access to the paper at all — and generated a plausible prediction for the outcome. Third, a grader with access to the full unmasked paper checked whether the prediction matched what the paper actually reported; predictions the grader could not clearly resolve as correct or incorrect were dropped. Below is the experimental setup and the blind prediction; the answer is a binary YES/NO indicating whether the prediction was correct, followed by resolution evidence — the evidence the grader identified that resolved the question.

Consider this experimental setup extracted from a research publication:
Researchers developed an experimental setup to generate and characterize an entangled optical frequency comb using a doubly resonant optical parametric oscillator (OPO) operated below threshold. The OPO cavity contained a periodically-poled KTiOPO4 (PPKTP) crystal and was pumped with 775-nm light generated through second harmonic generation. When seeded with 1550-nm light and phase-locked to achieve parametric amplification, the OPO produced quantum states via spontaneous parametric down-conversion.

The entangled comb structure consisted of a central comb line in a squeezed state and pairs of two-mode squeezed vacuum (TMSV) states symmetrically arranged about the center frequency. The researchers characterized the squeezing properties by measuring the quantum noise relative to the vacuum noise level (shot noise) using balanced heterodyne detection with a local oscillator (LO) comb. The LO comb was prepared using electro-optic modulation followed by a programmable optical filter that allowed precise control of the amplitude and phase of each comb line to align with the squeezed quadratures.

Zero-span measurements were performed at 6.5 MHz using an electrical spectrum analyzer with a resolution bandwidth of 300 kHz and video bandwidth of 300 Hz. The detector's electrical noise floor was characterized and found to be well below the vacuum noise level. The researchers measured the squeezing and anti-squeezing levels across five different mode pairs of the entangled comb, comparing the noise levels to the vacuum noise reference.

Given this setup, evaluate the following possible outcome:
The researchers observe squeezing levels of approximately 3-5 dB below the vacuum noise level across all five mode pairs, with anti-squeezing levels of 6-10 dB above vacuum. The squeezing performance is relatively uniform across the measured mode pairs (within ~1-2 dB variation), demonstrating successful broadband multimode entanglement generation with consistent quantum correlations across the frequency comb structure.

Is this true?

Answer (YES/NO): NO